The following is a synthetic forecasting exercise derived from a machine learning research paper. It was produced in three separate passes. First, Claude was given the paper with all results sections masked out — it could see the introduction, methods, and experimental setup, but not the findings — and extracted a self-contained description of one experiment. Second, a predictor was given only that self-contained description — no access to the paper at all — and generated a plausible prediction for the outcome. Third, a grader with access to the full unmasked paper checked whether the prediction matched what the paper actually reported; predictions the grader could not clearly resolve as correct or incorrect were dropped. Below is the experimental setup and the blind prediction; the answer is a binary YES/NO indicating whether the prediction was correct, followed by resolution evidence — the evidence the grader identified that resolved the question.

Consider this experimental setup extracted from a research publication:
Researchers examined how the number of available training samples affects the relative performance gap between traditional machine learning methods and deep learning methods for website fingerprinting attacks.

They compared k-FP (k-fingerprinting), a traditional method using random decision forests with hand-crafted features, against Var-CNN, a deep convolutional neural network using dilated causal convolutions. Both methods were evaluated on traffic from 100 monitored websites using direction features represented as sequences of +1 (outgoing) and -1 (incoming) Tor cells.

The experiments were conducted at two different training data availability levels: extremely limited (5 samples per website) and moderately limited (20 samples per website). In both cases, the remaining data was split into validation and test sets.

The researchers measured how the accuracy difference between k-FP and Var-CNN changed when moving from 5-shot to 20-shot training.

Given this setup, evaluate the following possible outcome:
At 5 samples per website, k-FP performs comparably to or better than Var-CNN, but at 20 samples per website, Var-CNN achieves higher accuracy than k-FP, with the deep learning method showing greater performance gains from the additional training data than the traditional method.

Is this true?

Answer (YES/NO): NO